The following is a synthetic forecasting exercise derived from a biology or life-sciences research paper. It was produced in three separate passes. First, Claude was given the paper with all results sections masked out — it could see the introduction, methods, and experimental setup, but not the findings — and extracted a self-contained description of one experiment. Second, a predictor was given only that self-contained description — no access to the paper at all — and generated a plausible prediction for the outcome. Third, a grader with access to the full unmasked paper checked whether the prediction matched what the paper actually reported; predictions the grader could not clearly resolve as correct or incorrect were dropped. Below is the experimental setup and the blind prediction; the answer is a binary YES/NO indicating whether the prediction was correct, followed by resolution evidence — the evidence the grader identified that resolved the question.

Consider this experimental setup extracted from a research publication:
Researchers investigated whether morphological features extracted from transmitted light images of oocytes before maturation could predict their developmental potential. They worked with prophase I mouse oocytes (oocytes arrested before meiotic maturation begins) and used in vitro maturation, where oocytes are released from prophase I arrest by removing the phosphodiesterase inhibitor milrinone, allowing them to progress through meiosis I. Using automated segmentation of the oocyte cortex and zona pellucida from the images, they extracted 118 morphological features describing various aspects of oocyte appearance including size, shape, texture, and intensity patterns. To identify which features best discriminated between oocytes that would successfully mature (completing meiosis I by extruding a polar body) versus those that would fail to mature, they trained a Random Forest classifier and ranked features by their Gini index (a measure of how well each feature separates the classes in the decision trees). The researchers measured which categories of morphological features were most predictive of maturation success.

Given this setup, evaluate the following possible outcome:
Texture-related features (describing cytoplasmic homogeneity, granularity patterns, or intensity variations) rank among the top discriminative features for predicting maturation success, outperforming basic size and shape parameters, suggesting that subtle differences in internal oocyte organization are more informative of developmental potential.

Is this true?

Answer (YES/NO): NO